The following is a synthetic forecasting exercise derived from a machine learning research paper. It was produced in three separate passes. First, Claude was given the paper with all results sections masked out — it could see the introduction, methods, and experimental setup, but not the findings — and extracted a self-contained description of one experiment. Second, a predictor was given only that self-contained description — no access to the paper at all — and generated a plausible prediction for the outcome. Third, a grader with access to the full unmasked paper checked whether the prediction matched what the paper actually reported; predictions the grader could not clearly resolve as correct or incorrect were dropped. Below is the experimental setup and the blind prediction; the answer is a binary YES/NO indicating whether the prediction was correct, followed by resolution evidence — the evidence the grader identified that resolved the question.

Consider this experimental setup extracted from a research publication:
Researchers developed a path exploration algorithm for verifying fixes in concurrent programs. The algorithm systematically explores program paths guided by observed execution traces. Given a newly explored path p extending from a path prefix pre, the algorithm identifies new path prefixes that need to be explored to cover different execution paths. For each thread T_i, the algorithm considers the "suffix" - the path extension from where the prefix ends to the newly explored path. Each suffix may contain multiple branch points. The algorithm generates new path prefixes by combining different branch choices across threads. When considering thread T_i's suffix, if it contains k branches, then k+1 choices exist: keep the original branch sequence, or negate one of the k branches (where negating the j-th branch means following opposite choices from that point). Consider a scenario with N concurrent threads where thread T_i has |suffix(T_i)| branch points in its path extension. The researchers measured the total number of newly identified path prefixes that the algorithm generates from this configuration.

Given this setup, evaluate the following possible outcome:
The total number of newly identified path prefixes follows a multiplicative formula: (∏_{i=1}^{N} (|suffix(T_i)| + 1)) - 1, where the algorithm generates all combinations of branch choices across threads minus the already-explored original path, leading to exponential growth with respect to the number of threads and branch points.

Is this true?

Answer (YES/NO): YES